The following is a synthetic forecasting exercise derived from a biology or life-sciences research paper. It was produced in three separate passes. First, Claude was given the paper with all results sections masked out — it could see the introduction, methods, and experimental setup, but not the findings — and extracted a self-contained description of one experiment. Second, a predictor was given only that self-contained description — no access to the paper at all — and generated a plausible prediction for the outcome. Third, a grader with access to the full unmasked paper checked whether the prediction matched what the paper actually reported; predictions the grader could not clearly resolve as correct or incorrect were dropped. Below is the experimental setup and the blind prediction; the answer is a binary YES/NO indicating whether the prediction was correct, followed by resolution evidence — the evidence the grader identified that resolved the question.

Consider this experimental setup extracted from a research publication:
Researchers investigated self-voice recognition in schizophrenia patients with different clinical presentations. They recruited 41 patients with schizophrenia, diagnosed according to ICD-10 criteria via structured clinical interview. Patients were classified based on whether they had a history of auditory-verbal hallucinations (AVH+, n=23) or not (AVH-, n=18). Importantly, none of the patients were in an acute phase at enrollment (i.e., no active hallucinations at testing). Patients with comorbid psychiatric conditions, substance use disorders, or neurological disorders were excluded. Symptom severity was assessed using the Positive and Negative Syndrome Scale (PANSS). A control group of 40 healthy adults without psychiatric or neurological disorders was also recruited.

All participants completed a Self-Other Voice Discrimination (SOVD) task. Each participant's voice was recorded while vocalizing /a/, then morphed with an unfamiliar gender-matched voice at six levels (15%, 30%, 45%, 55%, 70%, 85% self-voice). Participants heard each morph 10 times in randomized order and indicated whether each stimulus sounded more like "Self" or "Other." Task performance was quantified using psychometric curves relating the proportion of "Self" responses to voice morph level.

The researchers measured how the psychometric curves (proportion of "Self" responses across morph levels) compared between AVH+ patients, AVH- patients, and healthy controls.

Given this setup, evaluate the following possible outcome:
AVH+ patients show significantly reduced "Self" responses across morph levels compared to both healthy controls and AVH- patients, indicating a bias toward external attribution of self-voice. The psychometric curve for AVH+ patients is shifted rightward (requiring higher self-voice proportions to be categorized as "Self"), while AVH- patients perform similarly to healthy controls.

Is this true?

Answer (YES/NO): NO